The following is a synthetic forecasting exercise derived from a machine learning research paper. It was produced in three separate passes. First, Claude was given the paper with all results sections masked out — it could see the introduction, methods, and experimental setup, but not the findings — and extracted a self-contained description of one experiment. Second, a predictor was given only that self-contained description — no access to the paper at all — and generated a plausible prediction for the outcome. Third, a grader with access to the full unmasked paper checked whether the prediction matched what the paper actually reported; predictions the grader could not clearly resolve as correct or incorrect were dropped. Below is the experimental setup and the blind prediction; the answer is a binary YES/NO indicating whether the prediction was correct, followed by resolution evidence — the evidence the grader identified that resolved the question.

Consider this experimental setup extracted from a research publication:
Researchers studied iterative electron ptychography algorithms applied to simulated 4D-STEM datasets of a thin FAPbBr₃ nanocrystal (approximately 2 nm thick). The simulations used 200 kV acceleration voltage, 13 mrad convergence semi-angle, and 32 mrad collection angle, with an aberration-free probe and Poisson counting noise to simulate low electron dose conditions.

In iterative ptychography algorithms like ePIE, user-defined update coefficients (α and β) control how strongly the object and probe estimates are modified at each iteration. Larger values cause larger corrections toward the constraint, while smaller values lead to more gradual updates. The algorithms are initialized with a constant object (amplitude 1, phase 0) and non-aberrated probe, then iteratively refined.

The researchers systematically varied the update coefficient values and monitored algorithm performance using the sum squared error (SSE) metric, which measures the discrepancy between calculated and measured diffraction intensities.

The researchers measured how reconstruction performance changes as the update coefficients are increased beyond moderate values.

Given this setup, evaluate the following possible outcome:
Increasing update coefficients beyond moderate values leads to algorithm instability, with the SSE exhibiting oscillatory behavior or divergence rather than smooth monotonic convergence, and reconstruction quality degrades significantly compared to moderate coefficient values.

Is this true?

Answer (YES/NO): YES